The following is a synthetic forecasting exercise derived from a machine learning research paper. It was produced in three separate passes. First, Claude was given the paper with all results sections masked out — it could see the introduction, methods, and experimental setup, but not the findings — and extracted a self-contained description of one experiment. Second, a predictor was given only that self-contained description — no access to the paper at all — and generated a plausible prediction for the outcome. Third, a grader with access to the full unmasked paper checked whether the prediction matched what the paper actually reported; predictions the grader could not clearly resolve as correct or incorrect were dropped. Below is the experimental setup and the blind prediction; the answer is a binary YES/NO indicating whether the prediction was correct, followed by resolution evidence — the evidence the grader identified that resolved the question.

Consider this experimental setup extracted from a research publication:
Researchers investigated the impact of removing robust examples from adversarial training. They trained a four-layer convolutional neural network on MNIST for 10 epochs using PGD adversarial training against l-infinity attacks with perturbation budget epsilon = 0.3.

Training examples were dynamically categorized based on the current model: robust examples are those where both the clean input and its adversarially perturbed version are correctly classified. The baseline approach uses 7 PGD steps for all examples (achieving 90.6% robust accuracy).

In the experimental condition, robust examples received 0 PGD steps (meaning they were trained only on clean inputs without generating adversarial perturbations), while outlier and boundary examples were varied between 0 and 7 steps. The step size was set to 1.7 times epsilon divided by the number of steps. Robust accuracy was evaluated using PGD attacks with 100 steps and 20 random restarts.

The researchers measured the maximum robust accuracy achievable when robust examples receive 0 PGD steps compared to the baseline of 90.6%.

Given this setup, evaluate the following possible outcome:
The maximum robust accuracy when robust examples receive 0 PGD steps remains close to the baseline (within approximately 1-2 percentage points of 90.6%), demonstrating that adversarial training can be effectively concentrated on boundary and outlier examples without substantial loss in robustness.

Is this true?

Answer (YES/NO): YES